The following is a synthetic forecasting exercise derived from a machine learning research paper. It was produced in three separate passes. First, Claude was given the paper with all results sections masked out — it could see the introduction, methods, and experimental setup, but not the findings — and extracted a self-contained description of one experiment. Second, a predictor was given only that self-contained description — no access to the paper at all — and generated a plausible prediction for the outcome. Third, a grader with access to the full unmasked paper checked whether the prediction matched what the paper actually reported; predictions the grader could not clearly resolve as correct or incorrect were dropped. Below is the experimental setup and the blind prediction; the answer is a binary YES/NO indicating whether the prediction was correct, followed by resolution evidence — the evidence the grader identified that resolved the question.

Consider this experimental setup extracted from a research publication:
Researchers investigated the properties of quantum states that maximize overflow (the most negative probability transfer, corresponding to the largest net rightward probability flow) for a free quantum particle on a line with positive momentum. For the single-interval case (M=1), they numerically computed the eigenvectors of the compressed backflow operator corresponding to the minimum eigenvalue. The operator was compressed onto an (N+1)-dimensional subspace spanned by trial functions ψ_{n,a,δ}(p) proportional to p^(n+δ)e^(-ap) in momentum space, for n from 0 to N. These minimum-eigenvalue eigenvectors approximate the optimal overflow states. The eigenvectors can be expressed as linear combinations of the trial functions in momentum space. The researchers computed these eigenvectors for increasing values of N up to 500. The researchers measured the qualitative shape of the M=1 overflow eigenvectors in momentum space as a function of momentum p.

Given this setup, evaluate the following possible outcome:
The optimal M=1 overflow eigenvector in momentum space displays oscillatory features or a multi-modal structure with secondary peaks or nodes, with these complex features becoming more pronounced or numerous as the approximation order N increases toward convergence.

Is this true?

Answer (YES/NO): NO